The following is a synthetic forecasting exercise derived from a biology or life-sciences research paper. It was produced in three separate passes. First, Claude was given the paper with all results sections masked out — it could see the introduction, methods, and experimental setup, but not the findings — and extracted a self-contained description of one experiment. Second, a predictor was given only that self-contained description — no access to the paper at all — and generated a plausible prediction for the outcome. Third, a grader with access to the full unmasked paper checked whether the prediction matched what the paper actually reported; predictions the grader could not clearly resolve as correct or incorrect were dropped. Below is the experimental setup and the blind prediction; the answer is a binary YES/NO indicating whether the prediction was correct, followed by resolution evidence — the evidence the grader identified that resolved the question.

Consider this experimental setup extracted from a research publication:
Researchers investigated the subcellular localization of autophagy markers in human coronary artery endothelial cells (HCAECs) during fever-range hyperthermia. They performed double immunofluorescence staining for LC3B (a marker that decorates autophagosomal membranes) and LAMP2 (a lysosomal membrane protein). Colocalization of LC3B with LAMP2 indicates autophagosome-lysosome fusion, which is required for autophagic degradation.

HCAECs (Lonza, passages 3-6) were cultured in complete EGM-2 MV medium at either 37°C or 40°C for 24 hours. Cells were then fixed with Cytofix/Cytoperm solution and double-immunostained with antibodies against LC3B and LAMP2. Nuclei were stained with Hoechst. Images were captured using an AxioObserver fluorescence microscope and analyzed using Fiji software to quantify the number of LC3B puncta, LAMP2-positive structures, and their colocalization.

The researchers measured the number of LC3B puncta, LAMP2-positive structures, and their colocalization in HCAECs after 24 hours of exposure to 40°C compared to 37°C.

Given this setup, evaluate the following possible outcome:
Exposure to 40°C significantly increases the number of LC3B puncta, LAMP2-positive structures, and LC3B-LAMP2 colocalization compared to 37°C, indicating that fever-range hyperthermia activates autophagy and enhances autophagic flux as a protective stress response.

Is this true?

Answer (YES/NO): NO